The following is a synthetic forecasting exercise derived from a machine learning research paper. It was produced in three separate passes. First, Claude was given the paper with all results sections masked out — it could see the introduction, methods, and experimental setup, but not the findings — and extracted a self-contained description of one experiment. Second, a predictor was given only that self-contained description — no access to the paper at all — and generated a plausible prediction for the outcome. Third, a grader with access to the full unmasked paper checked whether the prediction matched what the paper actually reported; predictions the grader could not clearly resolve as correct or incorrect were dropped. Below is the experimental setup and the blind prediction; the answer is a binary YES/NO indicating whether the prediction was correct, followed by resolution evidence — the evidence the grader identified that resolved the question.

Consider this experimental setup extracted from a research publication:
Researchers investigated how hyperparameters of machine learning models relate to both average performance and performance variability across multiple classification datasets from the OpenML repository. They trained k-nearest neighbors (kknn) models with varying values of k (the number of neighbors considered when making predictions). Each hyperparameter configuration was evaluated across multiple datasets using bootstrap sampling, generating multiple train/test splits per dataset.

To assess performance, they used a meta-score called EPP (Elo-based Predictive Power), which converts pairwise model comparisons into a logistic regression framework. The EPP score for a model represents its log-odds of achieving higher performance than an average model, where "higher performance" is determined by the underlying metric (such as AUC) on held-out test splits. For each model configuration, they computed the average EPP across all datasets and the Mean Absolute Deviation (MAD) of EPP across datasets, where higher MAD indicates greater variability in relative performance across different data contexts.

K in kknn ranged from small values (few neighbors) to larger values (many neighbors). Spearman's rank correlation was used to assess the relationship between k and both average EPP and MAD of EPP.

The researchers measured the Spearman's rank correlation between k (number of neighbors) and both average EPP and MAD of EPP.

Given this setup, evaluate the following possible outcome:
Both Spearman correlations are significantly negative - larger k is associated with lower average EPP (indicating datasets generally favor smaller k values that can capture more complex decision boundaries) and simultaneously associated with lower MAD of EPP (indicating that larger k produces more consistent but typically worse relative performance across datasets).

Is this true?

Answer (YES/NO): NO